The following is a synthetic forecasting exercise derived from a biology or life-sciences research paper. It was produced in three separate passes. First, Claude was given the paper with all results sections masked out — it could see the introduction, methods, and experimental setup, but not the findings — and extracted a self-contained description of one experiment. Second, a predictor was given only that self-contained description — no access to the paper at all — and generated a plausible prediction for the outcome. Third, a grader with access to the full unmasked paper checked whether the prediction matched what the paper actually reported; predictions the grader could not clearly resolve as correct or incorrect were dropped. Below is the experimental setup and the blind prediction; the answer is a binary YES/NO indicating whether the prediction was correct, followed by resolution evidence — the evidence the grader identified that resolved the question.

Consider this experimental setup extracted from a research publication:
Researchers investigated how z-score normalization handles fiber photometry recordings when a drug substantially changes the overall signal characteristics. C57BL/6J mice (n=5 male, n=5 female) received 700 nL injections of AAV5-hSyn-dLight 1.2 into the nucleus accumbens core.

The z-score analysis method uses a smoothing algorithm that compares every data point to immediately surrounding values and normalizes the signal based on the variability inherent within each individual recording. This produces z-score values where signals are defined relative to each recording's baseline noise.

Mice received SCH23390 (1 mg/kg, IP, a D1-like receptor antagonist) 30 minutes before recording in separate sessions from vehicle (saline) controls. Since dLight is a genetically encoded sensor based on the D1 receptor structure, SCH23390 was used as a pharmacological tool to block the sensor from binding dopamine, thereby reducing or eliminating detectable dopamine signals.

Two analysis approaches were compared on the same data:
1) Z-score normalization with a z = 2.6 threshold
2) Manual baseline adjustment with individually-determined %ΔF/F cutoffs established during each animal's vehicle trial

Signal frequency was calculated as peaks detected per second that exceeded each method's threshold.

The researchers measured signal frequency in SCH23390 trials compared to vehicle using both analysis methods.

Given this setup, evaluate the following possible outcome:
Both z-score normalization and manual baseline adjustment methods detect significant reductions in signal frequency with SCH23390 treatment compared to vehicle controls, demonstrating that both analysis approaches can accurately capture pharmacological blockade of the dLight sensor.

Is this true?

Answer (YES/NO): NO